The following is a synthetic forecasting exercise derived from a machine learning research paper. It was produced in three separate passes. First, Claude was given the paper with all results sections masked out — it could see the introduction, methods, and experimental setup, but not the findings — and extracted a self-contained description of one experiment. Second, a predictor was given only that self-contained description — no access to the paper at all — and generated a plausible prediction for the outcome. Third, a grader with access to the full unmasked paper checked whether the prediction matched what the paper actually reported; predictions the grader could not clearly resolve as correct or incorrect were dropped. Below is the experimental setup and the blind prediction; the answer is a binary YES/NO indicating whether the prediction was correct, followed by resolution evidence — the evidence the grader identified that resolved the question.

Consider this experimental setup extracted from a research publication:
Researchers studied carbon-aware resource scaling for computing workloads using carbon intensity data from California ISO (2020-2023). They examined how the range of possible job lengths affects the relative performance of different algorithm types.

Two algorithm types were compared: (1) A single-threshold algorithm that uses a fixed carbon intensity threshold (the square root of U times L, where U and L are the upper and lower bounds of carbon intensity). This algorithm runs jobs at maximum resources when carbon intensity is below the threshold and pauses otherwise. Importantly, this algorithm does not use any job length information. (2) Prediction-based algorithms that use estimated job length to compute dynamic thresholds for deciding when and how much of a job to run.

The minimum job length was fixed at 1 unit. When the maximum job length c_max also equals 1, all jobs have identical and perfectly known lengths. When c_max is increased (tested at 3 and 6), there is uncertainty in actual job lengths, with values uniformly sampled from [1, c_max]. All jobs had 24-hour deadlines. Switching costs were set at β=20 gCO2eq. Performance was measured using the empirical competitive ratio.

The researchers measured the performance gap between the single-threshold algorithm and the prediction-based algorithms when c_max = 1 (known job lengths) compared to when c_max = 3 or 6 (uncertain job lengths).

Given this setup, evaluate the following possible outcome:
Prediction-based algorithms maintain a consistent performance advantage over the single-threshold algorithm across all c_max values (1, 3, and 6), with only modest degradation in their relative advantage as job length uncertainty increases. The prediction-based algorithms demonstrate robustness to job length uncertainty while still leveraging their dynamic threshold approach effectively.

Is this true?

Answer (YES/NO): YES